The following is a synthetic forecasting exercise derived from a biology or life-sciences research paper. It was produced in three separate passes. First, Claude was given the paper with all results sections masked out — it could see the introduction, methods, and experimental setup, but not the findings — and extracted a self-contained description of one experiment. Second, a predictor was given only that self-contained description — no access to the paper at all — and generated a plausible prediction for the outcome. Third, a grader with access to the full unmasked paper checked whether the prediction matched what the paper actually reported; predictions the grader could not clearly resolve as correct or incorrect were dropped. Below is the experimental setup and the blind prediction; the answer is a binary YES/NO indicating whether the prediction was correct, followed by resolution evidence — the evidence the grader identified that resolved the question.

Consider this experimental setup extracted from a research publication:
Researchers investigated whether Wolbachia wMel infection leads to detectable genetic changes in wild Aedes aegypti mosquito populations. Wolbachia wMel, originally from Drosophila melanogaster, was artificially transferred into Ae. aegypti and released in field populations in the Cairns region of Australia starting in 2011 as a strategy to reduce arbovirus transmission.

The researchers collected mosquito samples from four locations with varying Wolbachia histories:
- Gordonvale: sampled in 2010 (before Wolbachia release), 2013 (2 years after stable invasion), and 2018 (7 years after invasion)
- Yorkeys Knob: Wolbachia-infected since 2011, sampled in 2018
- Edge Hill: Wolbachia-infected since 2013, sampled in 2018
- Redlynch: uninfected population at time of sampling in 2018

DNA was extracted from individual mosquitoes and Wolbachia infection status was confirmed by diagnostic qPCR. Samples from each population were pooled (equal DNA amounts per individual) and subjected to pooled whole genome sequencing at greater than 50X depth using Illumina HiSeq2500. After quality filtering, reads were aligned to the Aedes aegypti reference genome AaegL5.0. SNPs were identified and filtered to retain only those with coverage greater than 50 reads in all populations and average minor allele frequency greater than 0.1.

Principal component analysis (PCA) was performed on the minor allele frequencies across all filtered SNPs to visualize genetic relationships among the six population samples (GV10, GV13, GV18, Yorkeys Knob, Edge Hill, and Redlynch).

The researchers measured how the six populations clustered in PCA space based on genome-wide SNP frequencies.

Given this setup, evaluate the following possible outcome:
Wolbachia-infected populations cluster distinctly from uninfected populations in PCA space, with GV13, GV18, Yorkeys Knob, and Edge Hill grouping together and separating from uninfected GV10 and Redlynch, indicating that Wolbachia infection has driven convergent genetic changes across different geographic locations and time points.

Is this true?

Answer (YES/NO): NO